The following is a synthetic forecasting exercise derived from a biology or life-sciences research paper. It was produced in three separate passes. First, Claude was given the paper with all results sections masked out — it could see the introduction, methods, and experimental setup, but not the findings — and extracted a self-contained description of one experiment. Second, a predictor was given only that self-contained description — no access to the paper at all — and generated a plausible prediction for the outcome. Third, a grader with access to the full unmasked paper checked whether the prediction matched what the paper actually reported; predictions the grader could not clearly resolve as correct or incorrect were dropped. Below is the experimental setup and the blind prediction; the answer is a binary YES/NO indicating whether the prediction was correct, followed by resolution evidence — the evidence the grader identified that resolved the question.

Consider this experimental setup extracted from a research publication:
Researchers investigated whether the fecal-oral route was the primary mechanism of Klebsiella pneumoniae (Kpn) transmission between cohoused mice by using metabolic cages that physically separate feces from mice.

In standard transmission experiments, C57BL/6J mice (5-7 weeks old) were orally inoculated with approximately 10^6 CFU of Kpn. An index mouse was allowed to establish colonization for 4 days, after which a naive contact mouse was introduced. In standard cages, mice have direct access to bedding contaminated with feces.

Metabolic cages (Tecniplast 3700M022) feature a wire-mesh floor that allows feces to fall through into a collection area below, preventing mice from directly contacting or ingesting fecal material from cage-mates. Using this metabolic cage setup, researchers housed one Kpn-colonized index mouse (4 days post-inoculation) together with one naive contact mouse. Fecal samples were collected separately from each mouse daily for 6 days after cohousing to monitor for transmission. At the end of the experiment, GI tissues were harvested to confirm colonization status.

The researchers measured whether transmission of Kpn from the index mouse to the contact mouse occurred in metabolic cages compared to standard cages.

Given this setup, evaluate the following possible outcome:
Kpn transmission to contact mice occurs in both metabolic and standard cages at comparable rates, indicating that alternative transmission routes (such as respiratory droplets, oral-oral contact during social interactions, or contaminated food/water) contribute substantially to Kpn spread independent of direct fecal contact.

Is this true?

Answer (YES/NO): NO